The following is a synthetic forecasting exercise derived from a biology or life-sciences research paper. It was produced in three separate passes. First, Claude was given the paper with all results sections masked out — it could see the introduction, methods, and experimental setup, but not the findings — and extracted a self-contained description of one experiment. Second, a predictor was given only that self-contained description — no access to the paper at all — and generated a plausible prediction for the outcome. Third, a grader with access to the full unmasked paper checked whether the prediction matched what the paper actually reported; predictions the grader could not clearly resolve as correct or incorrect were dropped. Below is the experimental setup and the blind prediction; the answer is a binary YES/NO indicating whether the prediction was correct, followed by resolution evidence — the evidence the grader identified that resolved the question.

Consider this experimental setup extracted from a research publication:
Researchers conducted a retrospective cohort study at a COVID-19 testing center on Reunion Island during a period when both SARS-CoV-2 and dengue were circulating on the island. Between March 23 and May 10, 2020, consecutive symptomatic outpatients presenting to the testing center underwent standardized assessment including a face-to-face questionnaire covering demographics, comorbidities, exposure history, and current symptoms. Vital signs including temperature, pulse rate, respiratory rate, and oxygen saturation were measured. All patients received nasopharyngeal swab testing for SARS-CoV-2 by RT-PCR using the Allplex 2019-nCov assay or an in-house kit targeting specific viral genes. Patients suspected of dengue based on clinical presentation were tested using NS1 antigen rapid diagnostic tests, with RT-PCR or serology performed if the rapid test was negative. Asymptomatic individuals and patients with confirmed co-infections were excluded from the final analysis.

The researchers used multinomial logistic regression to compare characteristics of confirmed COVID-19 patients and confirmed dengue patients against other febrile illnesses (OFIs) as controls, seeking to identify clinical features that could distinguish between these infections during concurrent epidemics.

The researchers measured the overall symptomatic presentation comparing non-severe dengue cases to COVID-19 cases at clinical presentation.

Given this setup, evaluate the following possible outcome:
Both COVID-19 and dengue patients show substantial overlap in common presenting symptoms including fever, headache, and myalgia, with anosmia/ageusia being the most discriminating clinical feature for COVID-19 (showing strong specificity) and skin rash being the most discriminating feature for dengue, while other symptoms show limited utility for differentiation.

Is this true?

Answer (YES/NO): NO